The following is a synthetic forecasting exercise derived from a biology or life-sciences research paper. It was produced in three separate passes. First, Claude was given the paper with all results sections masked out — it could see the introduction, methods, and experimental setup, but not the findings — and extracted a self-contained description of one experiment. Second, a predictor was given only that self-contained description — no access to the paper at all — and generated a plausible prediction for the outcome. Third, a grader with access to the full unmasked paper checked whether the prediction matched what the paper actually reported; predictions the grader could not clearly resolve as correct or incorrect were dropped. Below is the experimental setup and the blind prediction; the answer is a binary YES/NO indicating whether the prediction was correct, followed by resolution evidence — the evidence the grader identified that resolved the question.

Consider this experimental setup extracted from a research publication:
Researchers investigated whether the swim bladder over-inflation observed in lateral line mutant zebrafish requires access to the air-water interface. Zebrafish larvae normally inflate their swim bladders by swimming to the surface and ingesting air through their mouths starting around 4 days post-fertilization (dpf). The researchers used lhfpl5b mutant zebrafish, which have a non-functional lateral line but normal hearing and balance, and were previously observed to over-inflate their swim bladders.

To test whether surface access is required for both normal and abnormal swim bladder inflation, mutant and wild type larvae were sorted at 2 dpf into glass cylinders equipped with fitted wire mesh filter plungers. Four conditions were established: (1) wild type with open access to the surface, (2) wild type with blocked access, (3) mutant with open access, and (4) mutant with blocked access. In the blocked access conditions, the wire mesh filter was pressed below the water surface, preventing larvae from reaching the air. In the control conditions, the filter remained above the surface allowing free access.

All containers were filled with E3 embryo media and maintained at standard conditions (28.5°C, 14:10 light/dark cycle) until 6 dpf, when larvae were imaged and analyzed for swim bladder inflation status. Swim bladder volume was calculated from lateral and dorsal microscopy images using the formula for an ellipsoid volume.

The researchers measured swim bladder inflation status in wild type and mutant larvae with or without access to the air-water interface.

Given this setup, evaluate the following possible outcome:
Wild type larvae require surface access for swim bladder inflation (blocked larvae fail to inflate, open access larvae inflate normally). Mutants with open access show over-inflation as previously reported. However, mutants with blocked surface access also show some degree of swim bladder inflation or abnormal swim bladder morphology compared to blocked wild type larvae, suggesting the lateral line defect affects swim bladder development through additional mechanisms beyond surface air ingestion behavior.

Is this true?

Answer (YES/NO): NO